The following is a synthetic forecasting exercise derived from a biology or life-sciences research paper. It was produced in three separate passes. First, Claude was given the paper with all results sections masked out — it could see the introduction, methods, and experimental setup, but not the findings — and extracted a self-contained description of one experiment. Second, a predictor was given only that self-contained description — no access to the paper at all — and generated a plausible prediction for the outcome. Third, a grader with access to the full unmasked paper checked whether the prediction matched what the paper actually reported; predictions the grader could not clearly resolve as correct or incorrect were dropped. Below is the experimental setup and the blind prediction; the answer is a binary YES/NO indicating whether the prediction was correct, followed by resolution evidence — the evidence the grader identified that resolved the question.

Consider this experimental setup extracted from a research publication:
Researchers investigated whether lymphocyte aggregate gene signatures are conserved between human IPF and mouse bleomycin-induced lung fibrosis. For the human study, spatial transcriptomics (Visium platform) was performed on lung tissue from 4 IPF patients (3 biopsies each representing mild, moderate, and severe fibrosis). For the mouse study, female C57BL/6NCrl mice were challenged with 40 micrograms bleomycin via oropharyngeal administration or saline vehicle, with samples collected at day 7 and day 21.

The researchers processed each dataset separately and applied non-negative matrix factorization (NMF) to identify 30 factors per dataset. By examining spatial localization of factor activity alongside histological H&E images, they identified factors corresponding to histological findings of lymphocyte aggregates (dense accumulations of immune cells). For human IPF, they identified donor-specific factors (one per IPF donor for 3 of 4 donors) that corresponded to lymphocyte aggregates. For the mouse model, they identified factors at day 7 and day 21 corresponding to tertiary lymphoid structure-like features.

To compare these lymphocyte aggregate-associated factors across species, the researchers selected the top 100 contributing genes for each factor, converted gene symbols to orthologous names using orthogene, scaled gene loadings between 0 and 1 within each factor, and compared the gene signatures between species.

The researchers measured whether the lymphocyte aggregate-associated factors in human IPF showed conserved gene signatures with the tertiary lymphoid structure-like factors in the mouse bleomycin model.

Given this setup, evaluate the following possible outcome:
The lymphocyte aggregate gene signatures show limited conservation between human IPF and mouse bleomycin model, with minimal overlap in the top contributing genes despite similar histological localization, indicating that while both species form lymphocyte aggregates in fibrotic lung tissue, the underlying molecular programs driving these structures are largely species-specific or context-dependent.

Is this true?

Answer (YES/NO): YES